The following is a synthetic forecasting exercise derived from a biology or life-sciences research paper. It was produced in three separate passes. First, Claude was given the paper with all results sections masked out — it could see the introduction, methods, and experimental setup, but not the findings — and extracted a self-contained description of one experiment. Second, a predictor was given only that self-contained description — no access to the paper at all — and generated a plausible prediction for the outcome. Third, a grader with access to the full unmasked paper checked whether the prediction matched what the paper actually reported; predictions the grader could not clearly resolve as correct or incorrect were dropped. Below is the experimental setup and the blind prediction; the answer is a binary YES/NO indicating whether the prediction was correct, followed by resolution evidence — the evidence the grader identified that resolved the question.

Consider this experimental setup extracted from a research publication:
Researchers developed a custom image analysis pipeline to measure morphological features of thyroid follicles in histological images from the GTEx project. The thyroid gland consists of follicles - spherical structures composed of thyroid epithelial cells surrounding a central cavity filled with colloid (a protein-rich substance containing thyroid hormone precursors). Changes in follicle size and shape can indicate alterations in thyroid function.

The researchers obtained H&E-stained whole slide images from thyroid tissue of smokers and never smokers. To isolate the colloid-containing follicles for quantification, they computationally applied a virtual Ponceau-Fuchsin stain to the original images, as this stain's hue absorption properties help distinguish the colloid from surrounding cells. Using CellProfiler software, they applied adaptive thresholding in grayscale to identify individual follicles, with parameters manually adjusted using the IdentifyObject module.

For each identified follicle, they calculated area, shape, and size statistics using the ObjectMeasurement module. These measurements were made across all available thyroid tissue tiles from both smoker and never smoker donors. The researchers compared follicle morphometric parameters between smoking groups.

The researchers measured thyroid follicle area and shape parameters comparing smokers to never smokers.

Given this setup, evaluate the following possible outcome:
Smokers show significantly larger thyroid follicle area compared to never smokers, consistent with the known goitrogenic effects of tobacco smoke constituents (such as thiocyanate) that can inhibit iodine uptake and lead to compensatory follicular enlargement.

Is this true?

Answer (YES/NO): YES